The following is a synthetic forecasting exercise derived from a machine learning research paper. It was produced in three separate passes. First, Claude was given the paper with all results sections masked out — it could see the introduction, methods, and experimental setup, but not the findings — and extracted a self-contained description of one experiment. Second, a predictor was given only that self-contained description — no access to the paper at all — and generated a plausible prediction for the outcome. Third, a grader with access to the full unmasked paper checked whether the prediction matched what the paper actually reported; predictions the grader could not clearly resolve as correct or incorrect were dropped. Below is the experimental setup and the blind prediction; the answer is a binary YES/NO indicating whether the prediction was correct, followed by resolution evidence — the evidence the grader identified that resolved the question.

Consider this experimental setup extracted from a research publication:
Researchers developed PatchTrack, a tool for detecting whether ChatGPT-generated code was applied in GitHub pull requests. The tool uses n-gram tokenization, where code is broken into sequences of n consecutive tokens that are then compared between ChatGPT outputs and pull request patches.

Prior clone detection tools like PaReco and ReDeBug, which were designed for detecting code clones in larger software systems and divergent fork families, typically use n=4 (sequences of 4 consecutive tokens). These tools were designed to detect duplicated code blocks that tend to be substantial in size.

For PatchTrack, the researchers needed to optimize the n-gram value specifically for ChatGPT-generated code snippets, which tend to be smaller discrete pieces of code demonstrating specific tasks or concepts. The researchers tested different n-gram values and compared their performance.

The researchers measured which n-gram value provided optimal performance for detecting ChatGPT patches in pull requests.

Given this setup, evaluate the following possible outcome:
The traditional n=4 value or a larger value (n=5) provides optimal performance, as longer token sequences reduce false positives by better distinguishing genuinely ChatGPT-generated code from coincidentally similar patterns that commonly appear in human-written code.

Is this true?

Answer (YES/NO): NO